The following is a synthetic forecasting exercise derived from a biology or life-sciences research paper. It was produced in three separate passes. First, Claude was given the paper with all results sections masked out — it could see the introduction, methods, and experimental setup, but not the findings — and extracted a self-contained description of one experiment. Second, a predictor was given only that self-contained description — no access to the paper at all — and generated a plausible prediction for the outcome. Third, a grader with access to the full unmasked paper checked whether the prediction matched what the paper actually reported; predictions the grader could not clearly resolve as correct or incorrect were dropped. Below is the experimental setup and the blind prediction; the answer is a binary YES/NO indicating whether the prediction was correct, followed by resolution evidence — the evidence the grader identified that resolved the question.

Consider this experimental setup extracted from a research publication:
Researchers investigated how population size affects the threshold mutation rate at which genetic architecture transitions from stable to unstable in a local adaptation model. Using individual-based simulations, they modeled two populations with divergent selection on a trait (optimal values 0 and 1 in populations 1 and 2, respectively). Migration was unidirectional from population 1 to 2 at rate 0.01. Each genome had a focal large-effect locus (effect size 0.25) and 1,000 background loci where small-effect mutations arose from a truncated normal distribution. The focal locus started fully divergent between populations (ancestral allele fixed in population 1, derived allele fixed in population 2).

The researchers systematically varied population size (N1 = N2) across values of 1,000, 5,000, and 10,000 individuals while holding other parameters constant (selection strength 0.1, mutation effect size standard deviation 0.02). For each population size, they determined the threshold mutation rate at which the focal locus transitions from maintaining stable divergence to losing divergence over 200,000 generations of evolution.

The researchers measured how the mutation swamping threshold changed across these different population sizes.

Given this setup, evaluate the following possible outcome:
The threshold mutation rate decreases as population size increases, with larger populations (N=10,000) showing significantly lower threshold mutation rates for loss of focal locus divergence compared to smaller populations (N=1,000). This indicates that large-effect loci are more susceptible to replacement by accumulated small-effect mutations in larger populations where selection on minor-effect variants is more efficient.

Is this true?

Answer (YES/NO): NO